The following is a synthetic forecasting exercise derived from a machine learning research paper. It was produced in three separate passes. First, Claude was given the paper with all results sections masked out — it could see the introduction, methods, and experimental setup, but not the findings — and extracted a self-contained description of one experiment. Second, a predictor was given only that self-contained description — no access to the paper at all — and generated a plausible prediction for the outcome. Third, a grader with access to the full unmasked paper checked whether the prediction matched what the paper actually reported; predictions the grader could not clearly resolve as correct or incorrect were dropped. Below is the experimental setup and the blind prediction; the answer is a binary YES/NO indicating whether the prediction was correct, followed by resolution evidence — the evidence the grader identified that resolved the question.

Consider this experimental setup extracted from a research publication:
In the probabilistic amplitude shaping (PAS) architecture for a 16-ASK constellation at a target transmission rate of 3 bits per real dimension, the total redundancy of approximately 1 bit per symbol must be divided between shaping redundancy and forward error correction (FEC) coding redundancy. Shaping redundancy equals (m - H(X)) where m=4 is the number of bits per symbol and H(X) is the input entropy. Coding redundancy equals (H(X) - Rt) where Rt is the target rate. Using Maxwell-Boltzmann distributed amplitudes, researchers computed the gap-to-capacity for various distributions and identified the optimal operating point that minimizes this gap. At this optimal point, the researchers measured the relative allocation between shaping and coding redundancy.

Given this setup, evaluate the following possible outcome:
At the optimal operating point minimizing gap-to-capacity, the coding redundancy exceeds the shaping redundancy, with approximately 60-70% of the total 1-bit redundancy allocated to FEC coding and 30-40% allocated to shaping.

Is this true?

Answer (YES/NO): YES